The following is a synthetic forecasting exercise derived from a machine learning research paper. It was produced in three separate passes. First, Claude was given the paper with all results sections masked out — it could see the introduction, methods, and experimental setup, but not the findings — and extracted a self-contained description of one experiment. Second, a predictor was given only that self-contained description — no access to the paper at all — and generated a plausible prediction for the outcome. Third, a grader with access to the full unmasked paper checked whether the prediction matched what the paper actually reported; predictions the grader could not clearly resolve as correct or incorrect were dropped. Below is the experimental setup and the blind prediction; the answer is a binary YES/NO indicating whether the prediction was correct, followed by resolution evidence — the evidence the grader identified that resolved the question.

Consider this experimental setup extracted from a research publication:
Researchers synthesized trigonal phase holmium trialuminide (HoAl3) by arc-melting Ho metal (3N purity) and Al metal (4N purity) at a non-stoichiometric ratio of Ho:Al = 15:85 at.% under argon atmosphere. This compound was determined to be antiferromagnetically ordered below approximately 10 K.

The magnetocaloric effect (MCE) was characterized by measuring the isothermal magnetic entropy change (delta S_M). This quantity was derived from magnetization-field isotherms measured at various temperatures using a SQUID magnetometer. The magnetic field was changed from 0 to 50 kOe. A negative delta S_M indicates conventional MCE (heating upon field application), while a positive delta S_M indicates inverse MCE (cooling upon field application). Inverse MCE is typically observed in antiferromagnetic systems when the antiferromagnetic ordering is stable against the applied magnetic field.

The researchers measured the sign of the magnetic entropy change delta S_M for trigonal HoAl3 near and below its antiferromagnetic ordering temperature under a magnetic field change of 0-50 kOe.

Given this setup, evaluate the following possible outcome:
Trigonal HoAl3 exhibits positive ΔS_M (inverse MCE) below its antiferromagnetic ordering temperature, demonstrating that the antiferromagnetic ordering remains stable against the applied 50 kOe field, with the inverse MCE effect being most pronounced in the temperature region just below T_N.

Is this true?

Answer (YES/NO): YES